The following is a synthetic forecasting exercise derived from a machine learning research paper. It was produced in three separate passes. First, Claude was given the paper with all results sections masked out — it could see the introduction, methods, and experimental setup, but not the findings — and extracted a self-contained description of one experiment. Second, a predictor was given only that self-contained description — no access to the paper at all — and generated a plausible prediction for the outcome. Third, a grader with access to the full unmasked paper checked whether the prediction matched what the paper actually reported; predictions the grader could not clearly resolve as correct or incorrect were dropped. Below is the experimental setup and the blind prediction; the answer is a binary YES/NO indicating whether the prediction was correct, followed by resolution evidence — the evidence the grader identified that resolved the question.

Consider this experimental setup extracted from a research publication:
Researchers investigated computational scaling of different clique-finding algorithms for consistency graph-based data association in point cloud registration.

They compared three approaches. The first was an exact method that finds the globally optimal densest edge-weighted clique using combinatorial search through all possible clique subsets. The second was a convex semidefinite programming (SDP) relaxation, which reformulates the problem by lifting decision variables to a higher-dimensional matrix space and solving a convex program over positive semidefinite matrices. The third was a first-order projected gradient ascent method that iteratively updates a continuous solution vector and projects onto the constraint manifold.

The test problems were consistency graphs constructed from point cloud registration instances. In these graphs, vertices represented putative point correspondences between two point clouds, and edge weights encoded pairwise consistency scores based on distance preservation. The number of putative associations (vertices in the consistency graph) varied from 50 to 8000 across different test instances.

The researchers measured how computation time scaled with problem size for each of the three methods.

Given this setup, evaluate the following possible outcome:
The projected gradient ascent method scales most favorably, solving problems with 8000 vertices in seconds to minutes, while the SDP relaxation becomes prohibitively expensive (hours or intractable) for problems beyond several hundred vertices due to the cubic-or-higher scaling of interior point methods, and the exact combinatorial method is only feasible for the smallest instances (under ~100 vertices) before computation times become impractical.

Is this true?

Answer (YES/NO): NO